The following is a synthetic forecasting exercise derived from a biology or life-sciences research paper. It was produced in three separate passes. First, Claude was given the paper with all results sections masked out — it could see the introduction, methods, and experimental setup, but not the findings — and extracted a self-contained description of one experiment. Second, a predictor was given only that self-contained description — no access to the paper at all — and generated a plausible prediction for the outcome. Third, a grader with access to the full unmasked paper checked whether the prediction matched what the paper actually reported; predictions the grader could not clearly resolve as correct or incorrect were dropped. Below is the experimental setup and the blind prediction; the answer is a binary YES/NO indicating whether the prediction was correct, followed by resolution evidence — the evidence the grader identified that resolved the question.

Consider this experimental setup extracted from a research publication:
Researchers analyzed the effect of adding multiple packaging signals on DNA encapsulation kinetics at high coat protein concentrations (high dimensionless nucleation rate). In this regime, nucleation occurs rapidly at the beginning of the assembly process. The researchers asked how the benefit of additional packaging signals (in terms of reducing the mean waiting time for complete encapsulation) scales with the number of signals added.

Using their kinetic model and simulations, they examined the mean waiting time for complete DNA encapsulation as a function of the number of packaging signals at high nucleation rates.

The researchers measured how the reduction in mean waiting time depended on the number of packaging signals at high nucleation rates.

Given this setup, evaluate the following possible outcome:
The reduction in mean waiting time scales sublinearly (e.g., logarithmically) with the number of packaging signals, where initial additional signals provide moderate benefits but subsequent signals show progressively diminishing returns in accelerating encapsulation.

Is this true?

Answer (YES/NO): NO